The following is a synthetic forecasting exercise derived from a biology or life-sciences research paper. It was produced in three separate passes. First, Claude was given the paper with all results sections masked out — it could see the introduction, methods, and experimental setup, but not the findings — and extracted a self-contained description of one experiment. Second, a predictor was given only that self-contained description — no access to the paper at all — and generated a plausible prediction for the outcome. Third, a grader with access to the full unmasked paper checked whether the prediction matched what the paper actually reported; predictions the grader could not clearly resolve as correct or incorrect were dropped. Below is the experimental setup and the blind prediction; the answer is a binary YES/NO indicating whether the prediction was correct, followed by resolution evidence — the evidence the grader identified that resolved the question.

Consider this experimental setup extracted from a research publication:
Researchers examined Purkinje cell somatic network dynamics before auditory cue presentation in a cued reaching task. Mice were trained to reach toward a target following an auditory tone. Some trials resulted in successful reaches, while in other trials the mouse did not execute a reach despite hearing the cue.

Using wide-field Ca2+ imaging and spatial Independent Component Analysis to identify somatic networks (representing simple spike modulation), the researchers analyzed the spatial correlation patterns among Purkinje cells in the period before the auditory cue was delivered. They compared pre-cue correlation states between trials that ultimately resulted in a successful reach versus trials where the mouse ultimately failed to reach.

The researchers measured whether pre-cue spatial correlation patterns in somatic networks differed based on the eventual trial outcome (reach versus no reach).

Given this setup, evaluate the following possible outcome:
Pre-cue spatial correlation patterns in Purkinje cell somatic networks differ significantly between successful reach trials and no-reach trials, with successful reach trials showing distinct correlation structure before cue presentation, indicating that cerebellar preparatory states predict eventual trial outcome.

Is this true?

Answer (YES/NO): YES